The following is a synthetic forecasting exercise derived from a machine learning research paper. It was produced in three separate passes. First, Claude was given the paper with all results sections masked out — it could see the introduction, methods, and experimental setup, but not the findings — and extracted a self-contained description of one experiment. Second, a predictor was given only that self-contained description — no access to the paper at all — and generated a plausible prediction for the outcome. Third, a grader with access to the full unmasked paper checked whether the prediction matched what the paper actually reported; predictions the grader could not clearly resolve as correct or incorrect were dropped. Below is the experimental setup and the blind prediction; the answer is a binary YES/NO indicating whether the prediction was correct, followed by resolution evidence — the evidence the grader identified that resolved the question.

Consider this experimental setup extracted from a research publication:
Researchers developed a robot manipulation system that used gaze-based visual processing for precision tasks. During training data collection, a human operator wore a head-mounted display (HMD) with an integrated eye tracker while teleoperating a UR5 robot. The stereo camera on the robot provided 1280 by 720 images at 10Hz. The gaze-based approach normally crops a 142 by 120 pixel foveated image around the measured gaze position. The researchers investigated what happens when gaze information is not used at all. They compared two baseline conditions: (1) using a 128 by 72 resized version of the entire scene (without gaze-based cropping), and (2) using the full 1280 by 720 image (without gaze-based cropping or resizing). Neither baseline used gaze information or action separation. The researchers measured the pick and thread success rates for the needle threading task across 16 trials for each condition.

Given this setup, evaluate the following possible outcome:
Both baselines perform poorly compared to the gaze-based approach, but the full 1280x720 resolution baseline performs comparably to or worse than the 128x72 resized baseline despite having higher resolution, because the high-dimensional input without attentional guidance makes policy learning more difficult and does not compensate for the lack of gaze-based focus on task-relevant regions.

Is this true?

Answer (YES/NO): YES